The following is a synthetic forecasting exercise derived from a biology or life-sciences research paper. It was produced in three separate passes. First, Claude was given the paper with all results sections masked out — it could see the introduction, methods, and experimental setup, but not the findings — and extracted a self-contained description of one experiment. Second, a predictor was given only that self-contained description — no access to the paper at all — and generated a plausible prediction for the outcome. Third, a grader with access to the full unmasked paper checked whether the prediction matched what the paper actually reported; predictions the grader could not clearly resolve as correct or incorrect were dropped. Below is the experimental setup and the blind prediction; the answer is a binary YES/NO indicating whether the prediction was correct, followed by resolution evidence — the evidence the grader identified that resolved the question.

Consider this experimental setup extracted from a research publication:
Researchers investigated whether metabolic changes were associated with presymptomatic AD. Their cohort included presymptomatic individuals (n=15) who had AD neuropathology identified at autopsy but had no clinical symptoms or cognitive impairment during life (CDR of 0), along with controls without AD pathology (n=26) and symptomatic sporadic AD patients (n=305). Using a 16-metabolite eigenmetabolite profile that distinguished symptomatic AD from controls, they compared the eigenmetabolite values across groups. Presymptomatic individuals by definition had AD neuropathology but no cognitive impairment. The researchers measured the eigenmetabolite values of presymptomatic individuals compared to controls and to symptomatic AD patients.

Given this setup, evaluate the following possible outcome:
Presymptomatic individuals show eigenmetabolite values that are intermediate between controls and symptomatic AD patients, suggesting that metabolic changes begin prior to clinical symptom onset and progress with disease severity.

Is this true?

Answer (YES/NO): NO